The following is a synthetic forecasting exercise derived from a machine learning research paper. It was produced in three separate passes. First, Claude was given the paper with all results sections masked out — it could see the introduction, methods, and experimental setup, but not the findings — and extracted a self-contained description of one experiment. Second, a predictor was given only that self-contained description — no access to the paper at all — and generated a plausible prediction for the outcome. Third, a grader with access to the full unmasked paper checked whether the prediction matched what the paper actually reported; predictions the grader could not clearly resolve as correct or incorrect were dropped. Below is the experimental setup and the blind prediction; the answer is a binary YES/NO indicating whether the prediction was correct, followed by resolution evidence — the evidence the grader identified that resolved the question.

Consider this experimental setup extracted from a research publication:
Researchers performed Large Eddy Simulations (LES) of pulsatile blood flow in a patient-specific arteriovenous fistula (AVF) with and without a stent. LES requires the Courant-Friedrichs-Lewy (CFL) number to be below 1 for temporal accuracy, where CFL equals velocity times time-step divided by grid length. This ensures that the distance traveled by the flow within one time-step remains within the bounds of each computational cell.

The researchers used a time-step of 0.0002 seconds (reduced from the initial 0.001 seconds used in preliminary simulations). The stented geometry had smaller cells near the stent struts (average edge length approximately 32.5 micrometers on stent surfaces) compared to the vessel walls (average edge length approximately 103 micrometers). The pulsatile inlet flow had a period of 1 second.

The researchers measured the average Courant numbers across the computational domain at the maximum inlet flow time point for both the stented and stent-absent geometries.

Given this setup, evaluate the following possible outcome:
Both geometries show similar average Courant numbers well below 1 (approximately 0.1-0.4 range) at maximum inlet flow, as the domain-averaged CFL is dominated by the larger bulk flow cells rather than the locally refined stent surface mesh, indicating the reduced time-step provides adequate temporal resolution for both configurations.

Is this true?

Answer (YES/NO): NO